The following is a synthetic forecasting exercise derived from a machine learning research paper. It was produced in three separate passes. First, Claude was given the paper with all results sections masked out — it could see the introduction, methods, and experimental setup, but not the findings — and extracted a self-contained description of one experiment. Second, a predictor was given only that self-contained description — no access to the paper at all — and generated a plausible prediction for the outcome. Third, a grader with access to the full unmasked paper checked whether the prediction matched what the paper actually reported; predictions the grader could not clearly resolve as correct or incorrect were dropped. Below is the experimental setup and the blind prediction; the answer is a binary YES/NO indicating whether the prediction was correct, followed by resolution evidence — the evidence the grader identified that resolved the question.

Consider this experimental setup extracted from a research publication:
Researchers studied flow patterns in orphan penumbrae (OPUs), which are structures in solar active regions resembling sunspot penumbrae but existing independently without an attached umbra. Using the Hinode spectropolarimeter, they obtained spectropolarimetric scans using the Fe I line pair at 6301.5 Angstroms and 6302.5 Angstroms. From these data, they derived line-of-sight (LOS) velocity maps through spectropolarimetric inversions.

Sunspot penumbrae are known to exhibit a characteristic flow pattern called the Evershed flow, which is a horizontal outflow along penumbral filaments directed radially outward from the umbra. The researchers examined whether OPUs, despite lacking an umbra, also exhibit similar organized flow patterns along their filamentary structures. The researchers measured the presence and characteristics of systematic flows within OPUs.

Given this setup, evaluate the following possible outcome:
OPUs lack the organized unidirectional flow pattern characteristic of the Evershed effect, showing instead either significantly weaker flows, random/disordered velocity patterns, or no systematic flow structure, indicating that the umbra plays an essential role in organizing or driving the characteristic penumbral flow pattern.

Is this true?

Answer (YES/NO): NO